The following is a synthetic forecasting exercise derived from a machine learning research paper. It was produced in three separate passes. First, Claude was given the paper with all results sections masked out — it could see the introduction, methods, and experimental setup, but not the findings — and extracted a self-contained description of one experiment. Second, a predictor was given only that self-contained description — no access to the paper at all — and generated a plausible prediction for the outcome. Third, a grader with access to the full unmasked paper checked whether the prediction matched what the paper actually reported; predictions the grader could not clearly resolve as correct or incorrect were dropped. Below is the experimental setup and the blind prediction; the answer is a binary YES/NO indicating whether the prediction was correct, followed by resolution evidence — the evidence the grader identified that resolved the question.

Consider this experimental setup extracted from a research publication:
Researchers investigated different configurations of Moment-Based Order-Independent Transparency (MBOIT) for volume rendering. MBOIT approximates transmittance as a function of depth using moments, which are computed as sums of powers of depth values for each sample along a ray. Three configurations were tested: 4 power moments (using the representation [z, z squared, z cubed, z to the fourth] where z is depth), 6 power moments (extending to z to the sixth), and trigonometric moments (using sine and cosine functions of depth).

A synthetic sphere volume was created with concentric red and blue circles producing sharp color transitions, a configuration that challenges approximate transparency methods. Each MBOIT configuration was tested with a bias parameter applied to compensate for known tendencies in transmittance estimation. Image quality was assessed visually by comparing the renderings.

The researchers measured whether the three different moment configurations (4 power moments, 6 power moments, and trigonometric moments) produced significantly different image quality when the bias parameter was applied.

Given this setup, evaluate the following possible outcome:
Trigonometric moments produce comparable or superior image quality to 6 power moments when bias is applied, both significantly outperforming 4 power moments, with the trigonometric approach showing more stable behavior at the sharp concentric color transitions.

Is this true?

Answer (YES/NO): NO